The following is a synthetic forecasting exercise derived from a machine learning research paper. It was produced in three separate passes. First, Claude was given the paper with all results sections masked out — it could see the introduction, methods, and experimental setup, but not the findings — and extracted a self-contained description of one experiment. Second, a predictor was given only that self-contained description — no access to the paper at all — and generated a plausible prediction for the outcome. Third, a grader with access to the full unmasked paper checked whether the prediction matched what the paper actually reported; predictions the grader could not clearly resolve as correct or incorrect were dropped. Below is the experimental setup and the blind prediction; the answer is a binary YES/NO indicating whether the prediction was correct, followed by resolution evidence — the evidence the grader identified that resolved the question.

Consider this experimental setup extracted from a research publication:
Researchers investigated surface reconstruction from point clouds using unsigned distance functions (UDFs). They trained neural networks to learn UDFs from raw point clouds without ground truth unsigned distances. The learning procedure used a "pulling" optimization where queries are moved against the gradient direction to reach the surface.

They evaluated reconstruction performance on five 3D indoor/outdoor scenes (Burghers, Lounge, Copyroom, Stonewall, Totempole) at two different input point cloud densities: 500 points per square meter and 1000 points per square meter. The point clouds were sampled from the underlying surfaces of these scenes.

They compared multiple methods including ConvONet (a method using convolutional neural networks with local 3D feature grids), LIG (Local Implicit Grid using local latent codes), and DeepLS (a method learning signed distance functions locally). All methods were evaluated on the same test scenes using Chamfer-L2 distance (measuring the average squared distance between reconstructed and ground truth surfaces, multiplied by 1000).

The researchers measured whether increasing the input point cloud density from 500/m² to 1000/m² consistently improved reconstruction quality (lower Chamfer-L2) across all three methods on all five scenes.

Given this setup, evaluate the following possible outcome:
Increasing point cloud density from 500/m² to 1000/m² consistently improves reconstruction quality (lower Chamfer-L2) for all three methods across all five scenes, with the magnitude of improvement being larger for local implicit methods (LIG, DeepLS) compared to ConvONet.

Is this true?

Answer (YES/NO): NO